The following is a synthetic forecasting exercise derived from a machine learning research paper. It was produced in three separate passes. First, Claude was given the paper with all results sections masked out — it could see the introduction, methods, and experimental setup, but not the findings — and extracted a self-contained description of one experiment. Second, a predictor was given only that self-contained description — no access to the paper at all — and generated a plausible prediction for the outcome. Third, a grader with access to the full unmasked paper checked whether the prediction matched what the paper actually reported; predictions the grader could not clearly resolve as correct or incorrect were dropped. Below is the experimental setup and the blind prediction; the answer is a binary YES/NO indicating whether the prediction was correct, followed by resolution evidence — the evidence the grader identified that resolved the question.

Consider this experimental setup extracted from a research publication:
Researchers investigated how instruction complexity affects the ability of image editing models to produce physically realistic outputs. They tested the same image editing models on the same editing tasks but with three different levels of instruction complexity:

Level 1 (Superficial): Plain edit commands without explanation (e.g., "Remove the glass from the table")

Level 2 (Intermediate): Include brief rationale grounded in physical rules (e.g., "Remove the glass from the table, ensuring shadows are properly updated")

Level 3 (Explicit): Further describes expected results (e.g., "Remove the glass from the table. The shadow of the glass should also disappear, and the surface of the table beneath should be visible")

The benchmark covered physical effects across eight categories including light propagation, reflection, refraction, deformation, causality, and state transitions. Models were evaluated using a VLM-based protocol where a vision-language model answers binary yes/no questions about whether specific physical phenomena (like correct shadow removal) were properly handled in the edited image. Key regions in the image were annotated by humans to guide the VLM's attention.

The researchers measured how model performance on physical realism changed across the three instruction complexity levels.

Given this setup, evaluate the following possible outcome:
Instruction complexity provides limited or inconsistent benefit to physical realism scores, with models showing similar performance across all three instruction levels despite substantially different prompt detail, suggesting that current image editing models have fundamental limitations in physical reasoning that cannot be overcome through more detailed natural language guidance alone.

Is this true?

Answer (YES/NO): NO